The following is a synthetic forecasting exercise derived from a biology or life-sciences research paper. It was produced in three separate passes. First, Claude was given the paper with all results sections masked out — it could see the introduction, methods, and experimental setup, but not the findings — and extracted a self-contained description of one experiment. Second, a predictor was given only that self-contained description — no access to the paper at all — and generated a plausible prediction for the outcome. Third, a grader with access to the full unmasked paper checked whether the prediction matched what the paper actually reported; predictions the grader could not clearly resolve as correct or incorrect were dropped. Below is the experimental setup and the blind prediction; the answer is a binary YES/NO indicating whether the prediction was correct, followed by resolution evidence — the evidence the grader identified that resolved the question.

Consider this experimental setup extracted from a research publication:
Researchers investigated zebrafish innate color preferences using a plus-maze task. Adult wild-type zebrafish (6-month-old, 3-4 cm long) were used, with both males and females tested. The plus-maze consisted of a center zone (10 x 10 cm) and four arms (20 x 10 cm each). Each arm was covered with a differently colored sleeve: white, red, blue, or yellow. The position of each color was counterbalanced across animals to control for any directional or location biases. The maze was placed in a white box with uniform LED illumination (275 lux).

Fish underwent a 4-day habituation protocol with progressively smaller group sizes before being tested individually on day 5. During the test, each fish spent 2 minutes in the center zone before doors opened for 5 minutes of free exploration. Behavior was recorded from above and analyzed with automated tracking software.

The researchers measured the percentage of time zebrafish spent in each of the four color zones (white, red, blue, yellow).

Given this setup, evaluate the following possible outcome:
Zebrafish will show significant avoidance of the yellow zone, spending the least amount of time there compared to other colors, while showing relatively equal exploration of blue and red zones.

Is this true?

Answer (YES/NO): NO